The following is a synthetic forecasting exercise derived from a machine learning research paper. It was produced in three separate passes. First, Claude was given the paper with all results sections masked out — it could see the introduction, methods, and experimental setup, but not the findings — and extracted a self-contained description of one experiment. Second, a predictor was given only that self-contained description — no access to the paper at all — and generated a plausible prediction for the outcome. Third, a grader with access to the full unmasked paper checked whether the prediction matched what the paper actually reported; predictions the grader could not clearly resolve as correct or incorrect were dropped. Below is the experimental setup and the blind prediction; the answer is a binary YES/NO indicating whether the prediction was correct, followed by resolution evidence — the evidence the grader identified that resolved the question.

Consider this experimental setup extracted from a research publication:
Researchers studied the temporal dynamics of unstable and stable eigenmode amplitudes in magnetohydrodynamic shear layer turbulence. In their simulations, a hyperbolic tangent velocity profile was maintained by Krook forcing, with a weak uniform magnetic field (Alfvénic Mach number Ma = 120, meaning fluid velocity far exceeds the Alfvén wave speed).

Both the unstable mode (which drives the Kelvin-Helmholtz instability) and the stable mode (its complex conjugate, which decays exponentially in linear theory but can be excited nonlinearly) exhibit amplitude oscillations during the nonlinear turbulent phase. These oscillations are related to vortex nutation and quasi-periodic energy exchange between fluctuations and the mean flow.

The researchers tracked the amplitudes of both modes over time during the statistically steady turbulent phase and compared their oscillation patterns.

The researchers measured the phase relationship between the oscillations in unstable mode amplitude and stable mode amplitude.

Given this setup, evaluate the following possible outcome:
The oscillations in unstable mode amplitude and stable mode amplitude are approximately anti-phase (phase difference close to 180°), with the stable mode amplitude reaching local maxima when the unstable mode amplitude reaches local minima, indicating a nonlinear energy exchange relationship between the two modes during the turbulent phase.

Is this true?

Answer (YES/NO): NO